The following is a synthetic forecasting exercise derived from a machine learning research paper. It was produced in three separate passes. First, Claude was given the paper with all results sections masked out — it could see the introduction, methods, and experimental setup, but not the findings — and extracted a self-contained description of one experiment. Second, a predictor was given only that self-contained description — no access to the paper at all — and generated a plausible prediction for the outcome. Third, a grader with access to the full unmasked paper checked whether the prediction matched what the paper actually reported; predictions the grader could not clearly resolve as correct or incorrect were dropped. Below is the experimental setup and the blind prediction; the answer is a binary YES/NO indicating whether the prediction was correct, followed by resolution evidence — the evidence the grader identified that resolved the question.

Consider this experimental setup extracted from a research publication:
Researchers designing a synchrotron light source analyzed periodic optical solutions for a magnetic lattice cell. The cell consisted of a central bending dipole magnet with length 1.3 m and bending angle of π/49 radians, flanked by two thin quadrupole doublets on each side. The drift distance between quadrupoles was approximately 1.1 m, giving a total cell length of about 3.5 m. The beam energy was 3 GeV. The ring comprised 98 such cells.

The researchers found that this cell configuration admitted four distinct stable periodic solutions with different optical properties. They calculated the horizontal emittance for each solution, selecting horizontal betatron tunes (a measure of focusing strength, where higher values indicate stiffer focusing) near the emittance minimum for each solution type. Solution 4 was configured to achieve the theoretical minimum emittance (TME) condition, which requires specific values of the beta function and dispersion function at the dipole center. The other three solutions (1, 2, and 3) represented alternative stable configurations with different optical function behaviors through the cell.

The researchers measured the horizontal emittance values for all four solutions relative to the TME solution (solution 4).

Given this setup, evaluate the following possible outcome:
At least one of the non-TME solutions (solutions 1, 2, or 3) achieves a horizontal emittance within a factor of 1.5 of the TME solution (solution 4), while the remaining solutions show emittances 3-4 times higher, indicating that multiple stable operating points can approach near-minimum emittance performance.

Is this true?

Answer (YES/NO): NO